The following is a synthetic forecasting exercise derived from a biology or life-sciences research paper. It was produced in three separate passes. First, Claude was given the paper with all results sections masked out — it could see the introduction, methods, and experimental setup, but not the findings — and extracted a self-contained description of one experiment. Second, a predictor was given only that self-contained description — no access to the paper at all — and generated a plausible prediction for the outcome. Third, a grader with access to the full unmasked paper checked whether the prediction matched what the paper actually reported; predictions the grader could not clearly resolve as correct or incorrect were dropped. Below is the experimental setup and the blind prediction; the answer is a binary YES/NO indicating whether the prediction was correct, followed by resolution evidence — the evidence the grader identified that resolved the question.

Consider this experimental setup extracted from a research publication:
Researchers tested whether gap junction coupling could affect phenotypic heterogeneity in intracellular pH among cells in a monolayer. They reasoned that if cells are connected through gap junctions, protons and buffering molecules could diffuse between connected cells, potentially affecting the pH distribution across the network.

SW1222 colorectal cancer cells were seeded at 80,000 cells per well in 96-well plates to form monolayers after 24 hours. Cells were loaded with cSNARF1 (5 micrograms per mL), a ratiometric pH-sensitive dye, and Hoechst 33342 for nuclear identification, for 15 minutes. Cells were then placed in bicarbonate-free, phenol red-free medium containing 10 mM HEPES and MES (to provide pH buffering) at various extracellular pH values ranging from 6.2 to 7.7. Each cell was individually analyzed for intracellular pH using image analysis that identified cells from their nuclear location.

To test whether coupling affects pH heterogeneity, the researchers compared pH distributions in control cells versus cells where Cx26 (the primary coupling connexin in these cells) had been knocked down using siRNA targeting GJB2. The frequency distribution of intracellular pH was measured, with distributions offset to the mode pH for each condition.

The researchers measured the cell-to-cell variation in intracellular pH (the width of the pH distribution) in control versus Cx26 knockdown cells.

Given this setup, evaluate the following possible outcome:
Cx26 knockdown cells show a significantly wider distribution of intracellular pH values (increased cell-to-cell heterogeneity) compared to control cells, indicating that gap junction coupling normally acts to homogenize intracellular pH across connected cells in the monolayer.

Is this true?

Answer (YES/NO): YES